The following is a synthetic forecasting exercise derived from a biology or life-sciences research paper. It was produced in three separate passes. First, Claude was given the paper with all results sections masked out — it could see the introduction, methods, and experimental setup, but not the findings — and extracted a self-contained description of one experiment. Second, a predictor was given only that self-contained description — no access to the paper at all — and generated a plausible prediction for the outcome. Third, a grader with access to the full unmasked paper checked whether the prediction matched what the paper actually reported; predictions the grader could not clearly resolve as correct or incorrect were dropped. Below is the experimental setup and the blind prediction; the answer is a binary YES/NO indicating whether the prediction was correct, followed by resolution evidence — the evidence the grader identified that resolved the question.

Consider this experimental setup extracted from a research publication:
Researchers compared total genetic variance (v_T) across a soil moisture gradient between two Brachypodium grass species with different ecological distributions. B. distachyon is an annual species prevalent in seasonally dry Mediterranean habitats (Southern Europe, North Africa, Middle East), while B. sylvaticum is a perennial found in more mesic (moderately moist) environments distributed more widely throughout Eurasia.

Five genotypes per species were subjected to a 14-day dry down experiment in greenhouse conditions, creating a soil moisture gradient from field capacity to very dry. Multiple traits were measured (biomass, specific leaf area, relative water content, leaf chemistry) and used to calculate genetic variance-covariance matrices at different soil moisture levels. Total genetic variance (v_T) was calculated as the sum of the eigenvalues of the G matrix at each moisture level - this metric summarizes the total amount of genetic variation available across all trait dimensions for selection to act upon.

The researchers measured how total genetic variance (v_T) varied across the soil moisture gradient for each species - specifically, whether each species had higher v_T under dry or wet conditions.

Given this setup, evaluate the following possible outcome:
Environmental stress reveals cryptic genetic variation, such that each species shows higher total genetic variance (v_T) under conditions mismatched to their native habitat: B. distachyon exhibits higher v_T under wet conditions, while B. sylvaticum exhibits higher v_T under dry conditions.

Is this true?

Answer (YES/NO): NO